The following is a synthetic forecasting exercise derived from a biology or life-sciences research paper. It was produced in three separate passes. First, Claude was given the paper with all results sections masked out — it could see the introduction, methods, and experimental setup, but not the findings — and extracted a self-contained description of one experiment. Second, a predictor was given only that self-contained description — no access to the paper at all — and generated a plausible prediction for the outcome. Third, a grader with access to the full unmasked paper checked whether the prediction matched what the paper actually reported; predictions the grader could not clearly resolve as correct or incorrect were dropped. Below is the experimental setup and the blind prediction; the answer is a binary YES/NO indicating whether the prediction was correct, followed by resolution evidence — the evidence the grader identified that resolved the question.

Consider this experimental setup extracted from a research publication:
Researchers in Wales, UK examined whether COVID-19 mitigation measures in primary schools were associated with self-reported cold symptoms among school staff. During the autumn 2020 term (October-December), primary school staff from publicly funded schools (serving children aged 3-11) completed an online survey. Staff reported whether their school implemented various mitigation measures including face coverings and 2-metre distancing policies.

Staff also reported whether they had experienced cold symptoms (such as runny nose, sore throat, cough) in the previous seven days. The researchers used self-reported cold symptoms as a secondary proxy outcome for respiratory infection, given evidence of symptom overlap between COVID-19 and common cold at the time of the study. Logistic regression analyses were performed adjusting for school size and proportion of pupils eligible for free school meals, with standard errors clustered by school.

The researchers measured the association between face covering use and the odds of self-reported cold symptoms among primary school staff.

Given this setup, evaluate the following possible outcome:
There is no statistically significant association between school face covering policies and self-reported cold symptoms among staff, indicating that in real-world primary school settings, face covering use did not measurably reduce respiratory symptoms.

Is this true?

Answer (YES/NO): NO